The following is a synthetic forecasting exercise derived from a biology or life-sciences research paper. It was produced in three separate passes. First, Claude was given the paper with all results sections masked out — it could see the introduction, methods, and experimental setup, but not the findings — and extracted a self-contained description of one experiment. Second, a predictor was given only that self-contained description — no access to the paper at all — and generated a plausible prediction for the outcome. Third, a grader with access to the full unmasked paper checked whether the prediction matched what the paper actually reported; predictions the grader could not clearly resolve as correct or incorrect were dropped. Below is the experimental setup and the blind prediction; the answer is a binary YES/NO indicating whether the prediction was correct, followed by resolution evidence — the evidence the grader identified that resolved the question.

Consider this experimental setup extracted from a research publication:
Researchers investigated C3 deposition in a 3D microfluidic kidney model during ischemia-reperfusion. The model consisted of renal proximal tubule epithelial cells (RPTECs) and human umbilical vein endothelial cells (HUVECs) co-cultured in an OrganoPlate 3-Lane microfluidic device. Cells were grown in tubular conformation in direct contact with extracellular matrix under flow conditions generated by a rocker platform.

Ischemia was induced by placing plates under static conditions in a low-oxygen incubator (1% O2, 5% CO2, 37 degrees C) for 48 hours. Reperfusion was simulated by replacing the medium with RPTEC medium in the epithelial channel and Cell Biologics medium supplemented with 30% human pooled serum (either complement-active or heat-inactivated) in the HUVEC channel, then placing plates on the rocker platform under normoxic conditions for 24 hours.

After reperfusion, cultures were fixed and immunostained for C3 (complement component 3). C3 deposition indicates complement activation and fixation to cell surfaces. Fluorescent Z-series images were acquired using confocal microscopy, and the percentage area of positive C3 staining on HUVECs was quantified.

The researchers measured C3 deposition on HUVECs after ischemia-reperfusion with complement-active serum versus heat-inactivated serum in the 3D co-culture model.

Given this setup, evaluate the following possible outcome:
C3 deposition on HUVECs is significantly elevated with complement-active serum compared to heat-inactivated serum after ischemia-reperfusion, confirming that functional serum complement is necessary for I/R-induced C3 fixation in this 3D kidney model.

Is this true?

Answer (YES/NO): YES